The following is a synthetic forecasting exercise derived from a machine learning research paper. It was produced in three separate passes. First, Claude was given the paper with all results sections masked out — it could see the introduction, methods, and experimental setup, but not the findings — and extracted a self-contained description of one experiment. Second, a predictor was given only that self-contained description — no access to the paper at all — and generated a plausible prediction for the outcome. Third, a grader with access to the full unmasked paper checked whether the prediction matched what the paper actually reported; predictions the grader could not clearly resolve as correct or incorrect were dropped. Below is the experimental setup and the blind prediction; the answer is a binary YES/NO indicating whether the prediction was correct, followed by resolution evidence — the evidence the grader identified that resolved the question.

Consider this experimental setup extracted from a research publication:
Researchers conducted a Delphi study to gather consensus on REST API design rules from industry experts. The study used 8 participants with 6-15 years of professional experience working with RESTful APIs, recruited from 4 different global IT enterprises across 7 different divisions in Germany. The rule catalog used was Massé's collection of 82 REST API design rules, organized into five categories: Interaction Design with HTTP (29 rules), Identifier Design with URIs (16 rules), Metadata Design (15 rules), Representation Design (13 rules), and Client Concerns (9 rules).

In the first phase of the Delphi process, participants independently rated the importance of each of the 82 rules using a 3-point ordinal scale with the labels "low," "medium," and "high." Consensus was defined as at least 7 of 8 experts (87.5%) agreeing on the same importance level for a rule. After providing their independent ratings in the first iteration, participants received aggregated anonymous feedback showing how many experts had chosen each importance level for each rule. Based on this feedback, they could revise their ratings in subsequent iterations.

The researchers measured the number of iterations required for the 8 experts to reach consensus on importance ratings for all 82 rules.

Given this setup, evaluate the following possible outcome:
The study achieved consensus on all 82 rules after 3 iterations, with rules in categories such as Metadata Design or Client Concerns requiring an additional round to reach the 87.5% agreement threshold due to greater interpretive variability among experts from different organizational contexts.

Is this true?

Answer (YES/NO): NO